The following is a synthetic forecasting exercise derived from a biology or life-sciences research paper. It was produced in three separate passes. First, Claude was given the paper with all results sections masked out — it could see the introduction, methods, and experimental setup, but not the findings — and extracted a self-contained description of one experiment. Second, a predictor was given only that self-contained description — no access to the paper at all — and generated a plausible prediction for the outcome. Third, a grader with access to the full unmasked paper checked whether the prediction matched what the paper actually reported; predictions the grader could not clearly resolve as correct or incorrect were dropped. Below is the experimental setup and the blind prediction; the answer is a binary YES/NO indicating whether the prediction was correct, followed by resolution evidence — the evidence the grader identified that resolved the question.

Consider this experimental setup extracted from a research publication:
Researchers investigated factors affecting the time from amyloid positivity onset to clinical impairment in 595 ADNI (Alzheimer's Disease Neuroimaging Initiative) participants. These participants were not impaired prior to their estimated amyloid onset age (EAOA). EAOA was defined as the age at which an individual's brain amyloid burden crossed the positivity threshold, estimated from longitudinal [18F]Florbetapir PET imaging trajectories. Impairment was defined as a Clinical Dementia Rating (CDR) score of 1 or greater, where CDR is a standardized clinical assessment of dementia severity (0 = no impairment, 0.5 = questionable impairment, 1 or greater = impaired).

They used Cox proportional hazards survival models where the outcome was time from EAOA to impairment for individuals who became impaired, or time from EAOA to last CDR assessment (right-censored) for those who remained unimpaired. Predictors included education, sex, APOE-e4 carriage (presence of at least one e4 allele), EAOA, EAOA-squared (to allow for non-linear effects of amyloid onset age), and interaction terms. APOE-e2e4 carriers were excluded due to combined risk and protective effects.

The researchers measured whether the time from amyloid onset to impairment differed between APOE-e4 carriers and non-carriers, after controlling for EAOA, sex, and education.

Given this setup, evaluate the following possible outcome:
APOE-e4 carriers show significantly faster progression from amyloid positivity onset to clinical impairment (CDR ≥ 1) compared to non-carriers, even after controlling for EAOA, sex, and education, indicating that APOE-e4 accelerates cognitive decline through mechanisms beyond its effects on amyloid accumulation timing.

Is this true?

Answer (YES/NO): YES